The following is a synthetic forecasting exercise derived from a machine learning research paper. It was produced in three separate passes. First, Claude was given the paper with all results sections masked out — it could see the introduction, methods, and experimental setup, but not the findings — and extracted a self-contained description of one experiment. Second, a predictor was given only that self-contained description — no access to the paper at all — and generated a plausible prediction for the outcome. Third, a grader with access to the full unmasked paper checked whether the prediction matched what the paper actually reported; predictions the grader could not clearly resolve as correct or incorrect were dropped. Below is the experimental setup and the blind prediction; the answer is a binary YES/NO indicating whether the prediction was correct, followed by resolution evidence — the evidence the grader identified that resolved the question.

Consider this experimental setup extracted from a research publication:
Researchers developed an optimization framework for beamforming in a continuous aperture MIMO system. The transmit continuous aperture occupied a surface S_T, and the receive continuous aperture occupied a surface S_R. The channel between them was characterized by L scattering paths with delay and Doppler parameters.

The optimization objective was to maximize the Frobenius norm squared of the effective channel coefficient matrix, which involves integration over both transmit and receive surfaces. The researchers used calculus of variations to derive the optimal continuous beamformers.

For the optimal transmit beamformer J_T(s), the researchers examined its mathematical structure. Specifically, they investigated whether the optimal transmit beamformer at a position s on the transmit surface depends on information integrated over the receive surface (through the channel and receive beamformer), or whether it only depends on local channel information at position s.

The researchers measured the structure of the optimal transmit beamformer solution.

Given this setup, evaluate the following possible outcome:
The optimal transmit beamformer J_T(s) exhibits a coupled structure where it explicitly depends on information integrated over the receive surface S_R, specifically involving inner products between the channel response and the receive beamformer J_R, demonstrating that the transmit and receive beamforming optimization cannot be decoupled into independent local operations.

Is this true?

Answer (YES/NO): YES